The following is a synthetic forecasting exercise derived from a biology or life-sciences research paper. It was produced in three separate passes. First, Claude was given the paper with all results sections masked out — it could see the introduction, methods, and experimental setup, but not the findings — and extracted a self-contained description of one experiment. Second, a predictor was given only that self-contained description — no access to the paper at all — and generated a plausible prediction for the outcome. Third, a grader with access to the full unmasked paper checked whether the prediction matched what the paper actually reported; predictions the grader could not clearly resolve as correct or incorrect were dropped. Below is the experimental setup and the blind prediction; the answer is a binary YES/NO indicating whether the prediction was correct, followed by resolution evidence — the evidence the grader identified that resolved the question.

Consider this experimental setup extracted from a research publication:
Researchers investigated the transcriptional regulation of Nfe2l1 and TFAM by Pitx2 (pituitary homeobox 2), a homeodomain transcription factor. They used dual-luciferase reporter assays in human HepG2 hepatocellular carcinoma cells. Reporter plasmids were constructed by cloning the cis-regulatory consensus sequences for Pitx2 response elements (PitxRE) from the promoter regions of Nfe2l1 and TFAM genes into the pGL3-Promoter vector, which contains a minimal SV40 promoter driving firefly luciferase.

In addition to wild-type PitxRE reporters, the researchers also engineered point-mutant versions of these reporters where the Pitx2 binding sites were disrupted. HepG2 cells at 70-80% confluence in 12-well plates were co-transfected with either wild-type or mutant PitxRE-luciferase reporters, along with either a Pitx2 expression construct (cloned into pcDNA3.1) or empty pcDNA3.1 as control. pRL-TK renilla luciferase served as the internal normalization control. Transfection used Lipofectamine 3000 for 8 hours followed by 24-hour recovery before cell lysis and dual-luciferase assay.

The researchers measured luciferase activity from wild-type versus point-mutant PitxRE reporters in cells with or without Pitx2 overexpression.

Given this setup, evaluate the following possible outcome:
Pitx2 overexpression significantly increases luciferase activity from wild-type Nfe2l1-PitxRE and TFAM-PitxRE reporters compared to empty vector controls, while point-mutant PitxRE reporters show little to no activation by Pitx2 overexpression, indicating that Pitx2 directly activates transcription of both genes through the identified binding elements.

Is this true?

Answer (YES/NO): NO